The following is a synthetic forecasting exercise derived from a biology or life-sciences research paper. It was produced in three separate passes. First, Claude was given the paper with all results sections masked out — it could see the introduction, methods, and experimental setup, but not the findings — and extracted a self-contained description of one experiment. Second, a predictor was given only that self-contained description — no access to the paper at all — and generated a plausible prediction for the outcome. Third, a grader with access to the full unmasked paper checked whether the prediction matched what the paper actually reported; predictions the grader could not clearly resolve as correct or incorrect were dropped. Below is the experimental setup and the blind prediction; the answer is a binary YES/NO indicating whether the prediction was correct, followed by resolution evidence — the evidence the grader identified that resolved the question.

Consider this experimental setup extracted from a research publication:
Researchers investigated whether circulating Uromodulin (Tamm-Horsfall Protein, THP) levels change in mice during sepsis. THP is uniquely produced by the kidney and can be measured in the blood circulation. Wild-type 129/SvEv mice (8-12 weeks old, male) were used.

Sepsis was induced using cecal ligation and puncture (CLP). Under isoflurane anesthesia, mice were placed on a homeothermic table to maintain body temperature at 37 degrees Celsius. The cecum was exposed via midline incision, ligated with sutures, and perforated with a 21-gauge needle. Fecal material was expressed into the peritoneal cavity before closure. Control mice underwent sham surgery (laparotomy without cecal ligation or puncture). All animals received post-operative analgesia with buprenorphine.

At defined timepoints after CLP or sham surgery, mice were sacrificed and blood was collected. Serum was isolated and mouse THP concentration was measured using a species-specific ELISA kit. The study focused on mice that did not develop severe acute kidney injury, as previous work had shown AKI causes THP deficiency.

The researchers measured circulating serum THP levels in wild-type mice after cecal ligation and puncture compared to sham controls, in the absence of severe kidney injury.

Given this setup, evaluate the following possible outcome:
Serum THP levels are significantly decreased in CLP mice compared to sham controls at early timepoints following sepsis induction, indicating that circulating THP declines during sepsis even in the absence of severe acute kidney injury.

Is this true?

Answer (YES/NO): NO